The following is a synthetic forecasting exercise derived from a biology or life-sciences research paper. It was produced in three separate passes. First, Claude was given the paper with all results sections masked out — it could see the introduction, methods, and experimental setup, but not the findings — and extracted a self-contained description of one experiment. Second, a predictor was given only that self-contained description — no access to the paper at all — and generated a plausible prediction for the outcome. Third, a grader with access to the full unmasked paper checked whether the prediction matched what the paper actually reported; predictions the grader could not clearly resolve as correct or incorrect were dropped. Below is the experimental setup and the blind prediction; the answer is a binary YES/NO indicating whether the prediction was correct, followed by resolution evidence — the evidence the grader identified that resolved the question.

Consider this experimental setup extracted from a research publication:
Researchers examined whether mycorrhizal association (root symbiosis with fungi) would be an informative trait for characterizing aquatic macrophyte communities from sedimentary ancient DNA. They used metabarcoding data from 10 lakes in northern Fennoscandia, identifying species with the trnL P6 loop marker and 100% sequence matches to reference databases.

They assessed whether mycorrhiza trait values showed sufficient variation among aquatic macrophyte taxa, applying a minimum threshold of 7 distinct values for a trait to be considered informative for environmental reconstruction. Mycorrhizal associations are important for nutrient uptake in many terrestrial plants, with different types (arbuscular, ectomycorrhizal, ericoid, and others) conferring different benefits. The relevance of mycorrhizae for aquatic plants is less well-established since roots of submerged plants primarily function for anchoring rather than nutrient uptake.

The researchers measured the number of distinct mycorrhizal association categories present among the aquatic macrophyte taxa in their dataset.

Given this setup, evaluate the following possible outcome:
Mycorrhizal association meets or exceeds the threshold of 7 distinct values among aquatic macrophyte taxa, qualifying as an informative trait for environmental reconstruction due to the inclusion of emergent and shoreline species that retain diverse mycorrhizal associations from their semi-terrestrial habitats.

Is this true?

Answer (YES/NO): NO